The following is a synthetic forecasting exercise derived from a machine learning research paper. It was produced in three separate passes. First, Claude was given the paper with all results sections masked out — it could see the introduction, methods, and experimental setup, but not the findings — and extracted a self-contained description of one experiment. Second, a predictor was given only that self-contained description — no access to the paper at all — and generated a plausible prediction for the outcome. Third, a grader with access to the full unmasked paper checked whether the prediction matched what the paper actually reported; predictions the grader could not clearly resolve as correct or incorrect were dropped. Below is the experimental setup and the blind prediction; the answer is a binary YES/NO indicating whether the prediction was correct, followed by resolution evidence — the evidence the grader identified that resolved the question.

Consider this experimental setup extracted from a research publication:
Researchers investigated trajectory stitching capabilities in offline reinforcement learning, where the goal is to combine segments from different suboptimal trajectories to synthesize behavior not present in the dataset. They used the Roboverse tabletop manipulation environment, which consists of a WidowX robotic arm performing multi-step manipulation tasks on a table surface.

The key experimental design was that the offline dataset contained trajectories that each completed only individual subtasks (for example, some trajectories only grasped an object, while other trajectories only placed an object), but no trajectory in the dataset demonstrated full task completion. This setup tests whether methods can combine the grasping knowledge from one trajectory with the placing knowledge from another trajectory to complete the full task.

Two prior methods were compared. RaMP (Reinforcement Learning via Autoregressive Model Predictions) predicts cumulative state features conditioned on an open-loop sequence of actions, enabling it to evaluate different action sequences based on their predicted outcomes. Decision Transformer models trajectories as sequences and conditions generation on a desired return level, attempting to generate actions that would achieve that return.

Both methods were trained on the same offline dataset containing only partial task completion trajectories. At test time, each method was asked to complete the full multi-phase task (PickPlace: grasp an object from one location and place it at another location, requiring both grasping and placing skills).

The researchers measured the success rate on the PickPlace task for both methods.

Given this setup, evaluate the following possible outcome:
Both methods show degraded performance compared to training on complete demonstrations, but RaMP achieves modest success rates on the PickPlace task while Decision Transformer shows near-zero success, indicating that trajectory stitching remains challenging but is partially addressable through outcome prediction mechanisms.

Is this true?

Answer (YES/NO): NO